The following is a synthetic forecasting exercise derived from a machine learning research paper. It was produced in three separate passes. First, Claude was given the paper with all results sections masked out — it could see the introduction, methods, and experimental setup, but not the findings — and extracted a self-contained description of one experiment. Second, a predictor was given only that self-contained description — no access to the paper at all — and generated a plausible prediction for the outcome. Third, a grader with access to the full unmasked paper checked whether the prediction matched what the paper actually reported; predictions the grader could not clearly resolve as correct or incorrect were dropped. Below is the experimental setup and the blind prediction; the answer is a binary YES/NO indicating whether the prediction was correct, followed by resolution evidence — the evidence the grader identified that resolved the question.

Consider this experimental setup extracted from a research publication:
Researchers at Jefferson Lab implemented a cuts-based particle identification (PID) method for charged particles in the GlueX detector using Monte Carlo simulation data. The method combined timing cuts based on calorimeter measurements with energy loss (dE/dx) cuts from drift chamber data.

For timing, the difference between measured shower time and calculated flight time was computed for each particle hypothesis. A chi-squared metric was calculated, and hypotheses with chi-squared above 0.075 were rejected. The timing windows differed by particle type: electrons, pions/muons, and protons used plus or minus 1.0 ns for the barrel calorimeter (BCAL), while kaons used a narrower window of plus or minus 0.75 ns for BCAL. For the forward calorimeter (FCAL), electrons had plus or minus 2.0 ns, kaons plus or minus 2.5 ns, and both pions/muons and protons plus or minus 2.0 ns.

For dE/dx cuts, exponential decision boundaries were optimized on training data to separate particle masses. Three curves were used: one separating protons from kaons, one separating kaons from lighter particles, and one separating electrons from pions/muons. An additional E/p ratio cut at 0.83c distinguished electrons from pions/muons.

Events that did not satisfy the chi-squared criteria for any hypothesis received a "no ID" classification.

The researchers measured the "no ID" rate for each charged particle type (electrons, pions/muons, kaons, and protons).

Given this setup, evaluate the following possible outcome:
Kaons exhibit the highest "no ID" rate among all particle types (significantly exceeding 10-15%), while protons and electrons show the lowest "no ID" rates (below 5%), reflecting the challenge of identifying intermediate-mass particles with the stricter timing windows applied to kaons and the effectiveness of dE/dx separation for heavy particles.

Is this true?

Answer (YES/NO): NO